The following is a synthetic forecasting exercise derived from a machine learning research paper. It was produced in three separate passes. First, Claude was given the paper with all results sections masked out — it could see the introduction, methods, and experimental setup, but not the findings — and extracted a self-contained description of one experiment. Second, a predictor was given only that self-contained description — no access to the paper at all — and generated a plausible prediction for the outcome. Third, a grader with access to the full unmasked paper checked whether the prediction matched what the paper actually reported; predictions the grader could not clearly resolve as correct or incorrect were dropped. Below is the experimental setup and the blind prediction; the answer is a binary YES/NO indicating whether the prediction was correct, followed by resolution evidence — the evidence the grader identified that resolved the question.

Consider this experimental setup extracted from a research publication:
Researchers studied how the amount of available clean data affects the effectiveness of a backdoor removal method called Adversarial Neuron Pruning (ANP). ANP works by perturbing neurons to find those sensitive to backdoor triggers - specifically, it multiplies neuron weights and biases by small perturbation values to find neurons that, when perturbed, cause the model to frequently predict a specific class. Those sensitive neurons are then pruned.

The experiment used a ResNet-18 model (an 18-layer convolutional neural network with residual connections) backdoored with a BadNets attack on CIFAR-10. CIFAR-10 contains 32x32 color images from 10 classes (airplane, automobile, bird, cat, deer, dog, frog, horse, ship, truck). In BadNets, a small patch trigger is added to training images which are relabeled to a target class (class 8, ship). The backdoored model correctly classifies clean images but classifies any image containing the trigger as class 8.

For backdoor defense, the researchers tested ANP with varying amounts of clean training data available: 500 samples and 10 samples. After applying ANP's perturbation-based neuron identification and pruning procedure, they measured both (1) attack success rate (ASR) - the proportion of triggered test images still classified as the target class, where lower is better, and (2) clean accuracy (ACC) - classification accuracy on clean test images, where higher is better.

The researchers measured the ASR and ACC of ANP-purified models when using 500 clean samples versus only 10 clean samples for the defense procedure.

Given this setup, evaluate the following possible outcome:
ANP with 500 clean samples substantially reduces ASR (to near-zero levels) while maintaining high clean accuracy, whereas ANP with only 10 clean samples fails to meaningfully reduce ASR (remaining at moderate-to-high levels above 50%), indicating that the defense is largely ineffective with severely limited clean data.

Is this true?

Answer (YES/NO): NO